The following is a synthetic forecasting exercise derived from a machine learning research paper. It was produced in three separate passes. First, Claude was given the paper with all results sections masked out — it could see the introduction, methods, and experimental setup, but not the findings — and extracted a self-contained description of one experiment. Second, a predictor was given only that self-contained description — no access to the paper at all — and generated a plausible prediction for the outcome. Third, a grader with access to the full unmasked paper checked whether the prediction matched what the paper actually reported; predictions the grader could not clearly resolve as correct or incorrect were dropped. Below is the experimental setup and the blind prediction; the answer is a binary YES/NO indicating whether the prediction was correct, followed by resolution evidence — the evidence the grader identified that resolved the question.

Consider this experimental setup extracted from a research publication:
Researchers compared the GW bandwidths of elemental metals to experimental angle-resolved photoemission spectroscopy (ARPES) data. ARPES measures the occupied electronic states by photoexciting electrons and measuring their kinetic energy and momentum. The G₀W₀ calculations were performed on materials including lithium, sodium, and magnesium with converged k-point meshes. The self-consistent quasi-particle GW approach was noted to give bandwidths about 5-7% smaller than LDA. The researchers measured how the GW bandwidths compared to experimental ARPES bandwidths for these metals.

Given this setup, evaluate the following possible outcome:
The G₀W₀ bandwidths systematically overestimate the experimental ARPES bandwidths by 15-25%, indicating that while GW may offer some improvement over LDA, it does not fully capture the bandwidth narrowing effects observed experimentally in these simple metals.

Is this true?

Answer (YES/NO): NO